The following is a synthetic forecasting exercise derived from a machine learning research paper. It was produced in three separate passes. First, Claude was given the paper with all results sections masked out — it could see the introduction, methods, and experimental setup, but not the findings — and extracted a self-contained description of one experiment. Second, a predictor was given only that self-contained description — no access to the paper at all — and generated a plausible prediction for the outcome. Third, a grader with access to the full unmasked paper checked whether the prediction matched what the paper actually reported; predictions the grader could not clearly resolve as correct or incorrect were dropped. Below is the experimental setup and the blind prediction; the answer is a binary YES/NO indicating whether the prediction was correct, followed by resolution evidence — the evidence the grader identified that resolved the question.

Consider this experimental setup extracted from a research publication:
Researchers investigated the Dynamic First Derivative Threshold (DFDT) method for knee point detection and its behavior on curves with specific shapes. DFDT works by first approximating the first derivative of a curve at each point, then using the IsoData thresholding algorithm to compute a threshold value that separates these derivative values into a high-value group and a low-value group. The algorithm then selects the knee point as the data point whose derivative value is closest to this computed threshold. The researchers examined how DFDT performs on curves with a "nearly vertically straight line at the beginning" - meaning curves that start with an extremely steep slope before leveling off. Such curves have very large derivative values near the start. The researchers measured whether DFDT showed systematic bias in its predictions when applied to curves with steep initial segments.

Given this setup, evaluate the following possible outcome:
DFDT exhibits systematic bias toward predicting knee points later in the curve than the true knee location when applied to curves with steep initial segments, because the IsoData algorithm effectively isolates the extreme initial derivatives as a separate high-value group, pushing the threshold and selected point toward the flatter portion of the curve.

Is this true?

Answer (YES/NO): NO